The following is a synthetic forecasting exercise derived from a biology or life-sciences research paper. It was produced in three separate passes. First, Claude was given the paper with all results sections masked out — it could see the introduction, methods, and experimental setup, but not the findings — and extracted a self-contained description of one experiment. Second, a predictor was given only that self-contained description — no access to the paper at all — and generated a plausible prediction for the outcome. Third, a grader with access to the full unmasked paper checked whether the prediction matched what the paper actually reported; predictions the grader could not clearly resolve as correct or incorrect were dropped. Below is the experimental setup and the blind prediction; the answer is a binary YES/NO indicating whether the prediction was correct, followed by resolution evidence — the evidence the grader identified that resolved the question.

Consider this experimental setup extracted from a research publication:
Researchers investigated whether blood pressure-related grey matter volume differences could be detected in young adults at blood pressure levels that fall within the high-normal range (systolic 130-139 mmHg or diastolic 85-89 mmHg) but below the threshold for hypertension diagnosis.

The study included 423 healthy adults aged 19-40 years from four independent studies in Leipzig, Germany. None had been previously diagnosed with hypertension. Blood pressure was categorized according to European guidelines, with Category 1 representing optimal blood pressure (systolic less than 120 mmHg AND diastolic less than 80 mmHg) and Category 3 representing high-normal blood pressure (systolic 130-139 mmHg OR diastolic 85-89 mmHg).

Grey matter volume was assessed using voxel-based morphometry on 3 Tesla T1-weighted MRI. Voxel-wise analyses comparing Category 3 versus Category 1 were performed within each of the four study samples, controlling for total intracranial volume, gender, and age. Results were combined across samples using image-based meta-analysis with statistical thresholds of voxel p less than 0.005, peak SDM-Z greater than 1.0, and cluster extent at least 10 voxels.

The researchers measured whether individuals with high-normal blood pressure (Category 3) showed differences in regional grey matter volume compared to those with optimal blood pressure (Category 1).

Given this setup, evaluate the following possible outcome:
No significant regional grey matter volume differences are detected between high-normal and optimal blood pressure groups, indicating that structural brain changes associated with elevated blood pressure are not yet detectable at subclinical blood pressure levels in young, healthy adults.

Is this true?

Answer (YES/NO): NO